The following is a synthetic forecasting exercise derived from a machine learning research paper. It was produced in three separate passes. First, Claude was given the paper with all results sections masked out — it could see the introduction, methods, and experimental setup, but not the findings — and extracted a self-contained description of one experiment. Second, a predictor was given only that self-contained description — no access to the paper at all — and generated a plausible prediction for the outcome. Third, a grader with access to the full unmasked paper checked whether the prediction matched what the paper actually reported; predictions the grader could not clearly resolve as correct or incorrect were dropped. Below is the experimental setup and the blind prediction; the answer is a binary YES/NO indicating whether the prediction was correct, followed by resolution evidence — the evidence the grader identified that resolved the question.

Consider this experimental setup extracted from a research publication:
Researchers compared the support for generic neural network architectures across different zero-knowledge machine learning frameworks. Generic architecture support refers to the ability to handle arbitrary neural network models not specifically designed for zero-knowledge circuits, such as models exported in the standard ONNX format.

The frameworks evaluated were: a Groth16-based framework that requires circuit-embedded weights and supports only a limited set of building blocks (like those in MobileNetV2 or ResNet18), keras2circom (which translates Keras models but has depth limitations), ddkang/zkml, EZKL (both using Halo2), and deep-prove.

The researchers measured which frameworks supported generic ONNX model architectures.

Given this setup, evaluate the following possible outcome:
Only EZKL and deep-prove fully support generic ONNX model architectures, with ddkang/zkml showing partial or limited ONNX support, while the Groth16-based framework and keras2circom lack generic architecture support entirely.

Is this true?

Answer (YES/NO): NO